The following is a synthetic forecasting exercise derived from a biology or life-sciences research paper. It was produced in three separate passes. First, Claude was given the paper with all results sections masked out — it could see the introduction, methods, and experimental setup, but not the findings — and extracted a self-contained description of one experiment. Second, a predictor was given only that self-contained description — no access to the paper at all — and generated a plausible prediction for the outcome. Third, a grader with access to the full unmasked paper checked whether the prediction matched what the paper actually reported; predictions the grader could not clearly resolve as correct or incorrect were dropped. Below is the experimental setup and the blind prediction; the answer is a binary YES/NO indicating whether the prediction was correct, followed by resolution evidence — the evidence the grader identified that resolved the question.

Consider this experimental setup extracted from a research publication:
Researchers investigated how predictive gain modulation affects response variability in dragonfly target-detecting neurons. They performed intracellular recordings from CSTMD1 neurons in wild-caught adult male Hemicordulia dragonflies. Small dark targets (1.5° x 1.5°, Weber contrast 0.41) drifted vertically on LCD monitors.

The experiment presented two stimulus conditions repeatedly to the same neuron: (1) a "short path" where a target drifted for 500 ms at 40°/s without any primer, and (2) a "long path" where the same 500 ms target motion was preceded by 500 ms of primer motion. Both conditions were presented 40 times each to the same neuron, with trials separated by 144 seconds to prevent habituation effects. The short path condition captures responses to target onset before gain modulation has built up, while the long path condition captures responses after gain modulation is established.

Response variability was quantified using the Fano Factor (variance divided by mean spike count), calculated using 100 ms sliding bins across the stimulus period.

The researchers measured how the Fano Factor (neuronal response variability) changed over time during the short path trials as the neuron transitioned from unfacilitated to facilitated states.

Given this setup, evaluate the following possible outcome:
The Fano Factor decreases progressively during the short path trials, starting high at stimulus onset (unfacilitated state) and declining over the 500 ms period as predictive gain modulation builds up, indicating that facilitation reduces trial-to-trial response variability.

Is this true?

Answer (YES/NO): YES